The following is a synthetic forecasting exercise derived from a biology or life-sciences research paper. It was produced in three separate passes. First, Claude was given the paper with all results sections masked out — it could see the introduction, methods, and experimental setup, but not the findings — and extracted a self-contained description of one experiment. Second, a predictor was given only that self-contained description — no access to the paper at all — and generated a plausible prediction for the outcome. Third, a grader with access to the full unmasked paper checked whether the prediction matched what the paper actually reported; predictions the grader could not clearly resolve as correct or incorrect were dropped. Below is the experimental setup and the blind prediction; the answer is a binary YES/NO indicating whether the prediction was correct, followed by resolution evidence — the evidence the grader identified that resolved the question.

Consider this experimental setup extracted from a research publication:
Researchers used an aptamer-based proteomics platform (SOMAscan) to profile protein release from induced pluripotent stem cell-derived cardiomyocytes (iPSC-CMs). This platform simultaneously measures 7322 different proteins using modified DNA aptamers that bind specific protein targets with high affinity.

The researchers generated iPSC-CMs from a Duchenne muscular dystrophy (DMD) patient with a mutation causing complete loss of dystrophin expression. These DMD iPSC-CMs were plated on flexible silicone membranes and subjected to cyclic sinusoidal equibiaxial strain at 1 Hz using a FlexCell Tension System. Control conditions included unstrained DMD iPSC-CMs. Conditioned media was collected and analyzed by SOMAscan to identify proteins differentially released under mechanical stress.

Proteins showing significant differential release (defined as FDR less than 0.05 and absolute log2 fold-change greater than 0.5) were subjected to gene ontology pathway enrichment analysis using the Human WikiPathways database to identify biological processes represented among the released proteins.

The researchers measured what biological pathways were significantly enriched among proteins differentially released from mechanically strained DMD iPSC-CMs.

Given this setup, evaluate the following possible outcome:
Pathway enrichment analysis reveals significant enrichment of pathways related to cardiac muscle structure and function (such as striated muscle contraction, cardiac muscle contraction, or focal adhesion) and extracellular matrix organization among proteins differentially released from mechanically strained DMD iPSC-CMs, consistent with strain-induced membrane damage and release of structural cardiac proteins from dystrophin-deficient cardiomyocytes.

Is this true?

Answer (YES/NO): NO